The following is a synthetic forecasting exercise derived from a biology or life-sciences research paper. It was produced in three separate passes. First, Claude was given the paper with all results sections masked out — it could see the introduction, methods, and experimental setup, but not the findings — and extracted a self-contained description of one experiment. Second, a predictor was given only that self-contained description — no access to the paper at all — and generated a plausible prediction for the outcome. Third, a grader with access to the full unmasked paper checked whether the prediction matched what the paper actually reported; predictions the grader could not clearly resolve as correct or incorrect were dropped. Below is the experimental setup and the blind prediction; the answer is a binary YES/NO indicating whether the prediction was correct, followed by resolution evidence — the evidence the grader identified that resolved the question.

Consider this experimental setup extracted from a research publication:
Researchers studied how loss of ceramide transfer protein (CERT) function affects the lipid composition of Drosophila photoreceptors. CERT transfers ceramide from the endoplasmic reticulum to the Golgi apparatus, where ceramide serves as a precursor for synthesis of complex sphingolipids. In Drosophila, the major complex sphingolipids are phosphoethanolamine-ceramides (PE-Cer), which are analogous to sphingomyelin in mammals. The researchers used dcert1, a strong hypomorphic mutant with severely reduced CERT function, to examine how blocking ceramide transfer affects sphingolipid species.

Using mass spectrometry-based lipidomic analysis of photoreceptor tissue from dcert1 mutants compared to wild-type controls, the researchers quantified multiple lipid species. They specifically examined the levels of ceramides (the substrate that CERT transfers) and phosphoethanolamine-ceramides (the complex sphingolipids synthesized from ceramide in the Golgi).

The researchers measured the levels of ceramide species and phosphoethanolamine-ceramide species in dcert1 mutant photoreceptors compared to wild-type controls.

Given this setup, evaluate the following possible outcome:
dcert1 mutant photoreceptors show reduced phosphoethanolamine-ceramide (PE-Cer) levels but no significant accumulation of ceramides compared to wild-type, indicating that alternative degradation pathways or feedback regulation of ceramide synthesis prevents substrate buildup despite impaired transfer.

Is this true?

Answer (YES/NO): YES